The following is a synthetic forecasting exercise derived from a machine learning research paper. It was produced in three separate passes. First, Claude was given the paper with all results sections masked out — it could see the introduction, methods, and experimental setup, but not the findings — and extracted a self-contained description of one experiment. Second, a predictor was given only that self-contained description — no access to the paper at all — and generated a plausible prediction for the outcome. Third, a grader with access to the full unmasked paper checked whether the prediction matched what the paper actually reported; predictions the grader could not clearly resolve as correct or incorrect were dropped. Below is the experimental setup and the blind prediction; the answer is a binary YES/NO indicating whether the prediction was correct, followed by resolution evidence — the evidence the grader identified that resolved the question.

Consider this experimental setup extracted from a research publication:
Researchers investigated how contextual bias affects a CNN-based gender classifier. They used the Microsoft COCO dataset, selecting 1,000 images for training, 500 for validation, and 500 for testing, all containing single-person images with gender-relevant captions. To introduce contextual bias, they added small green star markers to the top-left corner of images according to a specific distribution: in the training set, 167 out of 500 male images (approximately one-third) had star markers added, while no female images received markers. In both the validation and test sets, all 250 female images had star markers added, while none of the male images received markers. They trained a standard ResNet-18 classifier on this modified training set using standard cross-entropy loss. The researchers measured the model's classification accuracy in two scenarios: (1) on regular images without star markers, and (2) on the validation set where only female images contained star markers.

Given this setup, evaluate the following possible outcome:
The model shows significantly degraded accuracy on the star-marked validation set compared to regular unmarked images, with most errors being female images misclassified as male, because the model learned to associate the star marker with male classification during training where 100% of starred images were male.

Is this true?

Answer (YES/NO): YES